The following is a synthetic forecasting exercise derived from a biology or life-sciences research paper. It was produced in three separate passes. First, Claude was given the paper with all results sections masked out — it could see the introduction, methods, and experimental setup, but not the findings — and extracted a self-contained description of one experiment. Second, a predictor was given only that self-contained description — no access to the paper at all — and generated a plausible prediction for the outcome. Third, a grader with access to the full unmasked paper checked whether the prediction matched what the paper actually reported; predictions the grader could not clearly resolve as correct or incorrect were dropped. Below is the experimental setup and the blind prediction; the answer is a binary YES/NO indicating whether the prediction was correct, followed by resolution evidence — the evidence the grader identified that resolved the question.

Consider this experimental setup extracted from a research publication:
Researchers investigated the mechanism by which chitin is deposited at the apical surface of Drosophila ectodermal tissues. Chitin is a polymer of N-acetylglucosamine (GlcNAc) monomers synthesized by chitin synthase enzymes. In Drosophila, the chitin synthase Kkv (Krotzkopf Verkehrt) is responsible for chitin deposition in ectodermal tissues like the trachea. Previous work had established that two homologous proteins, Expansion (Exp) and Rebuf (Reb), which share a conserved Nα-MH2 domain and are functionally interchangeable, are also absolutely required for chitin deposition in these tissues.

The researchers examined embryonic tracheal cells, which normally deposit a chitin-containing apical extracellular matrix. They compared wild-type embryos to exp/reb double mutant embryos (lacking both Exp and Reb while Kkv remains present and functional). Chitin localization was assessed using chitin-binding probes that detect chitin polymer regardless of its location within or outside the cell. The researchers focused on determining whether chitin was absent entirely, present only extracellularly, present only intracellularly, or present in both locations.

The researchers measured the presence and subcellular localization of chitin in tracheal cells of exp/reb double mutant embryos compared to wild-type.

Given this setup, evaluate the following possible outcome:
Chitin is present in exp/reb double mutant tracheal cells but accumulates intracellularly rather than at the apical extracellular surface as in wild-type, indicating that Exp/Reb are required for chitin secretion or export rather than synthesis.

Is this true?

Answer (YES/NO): YES